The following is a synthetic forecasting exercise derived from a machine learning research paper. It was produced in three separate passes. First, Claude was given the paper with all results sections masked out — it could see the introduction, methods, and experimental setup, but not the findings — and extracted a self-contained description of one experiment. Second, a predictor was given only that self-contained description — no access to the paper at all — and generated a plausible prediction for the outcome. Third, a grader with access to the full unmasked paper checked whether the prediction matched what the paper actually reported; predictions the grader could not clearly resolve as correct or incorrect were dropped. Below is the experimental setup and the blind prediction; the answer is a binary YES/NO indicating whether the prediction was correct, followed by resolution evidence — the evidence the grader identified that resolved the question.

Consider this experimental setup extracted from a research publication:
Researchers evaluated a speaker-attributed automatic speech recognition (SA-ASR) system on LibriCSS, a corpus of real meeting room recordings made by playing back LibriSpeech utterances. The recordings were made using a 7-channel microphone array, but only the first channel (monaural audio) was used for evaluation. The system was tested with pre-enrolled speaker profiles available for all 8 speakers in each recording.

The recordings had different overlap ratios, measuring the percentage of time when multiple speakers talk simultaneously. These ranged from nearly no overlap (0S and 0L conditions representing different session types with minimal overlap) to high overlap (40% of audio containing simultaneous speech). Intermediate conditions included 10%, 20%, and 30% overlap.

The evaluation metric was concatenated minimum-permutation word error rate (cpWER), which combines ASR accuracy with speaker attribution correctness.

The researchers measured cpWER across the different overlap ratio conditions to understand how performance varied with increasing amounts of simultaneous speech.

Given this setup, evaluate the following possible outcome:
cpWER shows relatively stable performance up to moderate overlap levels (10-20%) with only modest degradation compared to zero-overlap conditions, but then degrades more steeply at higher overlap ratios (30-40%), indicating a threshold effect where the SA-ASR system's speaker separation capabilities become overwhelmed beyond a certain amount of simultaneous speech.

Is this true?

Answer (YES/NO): NO